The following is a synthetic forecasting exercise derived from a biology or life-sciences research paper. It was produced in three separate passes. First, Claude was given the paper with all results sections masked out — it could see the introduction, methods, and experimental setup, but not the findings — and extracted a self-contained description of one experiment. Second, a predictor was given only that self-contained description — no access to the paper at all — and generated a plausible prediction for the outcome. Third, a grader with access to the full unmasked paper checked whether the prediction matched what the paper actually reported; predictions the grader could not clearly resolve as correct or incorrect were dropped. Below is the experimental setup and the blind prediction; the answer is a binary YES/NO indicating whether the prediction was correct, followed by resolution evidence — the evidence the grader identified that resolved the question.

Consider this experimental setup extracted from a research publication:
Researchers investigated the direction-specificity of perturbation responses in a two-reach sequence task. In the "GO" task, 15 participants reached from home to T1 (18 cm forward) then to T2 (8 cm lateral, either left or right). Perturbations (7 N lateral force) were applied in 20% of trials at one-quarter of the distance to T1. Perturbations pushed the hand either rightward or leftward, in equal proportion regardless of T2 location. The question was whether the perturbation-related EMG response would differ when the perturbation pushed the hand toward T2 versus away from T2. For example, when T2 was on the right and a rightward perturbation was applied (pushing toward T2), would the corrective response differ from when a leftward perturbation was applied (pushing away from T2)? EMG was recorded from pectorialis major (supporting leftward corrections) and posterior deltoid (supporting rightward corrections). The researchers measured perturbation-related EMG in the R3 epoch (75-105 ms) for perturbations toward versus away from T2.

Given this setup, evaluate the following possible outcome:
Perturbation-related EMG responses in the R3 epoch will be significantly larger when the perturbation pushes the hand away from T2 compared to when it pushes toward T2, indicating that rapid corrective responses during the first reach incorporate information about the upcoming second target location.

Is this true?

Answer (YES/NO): NO